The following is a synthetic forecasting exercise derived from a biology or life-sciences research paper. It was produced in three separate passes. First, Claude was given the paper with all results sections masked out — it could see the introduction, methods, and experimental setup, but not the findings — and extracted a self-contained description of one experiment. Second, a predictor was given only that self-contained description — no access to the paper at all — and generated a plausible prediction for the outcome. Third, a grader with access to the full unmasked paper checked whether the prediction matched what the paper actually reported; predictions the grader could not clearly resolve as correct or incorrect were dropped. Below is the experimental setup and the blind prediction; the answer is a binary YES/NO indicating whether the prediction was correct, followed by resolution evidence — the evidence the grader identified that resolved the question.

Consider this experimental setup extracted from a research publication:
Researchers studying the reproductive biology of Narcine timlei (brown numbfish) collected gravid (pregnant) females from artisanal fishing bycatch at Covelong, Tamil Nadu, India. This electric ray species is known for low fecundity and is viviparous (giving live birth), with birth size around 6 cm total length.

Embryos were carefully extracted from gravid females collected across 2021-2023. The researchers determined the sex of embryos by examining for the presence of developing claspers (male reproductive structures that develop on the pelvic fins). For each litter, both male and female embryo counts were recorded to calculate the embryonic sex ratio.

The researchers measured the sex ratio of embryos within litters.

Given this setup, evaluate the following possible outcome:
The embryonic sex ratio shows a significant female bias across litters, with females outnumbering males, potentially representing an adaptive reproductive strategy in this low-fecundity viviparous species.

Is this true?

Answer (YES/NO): NO